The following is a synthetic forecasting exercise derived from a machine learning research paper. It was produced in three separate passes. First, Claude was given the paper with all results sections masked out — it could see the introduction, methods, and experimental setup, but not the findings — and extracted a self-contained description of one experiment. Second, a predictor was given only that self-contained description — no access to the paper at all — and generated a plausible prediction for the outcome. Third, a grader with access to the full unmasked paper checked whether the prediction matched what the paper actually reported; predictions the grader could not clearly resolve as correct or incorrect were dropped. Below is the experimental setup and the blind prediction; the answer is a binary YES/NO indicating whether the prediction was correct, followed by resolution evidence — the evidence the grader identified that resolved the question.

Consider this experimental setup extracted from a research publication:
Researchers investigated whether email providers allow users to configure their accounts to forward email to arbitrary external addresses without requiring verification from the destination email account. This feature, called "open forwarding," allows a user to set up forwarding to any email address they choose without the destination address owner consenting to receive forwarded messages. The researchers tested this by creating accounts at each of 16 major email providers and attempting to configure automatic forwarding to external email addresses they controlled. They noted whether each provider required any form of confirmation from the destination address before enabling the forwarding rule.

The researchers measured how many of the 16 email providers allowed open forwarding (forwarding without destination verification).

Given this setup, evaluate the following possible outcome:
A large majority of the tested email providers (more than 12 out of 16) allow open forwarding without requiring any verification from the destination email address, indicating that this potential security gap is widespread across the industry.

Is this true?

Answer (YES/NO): NO